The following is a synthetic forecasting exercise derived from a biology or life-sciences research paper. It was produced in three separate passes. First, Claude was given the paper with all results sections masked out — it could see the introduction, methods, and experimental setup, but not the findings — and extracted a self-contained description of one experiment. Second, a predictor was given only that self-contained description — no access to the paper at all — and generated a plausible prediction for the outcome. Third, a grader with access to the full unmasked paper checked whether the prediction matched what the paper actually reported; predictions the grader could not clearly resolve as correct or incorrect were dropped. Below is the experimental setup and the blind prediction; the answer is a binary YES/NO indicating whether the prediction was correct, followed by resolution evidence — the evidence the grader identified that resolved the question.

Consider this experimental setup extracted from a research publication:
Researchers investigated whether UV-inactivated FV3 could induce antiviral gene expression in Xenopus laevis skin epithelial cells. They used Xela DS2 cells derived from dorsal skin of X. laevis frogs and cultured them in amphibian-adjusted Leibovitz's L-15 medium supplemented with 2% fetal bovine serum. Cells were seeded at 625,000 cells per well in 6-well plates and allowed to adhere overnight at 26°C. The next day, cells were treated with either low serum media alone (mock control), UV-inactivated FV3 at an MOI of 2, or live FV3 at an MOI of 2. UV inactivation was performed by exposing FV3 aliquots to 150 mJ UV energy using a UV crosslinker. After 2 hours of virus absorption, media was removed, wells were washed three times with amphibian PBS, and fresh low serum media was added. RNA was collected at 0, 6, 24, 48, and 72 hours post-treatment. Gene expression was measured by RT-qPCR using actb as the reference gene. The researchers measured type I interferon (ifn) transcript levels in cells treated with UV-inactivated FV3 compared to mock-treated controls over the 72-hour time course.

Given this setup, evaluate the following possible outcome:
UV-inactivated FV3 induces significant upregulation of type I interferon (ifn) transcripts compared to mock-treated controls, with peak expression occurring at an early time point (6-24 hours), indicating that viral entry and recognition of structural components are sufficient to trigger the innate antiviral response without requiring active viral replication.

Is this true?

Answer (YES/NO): NO